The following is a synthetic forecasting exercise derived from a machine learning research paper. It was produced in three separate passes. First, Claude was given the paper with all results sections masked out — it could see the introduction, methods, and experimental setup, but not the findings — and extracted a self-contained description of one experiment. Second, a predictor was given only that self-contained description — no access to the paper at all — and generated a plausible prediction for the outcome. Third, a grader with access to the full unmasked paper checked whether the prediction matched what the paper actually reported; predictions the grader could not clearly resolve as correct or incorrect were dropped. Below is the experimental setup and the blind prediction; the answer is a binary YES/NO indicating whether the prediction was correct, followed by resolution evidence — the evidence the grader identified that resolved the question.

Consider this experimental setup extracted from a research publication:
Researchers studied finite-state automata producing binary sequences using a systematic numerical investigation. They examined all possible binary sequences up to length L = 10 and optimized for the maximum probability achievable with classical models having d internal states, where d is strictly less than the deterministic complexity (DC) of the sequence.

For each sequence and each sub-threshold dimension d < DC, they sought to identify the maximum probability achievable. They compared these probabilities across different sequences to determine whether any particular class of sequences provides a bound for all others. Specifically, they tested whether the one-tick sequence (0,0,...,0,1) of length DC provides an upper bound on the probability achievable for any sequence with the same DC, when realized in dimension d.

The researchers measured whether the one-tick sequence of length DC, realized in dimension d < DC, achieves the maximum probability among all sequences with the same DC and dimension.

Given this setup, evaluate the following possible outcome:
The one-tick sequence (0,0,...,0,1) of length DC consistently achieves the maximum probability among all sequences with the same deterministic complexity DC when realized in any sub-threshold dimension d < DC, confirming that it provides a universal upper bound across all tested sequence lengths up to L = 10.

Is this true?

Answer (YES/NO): YES